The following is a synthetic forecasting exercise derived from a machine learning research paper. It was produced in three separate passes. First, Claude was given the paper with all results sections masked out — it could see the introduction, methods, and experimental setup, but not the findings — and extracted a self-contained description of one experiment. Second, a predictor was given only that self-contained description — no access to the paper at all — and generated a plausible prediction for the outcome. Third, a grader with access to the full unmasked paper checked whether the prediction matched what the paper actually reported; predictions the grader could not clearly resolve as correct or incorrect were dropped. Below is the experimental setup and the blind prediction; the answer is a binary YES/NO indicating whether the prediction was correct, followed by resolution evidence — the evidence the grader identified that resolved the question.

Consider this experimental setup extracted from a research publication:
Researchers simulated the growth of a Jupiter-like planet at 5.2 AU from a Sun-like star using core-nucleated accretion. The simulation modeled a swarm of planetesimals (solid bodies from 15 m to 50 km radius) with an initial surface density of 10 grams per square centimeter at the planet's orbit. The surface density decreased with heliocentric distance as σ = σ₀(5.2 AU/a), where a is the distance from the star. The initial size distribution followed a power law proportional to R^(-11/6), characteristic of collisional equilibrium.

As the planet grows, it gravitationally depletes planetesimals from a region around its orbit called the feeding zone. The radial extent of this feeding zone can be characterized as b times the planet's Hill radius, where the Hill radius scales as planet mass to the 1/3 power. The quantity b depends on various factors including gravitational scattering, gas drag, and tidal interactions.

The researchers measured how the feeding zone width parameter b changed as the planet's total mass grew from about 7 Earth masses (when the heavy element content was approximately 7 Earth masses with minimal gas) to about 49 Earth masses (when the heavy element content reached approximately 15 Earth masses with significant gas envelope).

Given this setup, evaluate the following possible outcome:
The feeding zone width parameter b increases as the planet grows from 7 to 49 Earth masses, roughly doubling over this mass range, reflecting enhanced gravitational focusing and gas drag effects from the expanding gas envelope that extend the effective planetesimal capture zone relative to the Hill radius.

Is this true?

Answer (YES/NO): NO